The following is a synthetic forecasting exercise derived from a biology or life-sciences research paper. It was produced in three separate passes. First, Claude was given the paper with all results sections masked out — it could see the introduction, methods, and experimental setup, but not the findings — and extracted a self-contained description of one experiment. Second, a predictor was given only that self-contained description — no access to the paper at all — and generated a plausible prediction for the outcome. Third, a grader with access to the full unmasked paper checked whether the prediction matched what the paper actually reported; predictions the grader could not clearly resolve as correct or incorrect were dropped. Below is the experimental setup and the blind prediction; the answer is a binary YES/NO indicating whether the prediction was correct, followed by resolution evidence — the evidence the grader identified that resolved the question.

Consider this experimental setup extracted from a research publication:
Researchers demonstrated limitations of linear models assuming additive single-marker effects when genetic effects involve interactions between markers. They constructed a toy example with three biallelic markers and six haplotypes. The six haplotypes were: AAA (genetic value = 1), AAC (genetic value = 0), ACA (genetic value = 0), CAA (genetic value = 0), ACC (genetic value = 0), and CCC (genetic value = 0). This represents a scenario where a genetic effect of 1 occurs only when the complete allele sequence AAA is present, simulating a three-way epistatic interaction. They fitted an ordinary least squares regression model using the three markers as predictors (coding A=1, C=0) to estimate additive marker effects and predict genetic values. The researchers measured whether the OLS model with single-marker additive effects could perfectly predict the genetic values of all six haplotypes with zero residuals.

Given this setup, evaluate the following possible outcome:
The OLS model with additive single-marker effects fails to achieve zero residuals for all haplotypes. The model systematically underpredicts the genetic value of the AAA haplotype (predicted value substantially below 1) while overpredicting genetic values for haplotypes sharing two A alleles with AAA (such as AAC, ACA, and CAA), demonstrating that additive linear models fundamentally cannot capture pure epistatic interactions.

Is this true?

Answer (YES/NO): NO